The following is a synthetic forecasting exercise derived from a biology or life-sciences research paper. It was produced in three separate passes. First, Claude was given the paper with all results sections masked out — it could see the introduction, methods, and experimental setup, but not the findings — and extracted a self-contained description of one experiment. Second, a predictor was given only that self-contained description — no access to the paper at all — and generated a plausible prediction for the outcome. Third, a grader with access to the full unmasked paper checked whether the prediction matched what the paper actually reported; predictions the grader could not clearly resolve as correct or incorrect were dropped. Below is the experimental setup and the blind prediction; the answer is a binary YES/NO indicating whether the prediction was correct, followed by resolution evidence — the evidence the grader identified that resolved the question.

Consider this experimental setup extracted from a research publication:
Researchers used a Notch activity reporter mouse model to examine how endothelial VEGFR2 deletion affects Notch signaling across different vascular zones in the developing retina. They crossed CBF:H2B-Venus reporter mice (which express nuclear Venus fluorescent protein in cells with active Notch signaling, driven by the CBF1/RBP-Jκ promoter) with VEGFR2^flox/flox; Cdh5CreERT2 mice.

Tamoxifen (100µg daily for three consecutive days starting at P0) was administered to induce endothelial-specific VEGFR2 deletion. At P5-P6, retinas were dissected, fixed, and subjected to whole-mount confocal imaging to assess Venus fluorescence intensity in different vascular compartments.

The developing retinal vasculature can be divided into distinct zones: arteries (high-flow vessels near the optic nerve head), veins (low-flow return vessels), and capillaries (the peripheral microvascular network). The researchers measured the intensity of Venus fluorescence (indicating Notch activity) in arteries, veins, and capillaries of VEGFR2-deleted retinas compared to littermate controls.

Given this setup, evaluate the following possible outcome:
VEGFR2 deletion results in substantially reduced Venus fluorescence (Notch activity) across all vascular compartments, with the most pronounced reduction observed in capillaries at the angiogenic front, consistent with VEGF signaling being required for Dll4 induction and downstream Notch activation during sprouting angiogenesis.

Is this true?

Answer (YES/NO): NO